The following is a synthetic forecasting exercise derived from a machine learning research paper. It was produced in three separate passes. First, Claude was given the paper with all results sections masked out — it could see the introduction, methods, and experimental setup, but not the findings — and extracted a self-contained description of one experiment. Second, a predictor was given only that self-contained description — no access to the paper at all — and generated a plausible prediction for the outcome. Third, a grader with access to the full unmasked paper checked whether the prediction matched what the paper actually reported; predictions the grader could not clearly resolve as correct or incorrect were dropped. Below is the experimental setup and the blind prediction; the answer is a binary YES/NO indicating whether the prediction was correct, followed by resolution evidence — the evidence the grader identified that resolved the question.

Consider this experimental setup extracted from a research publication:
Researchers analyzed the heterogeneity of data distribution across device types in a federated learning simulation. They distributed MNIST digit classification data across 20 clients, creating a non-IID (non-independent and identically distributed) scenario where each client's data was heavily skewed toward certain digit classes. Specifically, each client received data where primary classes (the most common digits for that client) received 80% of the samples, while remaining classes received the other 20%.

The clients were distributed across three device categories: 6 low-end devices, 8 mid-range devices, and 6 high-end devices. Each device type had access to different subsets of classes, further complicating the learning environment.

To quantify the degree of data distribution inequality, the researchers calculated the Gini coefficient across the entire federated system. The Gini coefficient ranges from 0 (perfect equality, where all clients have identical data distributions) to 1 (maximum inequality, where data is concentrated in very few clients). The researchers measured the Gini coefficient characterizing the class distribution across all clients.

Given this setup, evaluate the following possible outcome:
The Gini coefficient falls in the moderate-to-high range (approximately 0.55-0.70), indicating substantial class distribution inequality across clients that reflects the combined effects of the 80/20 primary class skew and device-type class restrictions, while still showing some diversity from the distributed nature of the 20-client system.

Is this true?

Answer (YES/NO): NO